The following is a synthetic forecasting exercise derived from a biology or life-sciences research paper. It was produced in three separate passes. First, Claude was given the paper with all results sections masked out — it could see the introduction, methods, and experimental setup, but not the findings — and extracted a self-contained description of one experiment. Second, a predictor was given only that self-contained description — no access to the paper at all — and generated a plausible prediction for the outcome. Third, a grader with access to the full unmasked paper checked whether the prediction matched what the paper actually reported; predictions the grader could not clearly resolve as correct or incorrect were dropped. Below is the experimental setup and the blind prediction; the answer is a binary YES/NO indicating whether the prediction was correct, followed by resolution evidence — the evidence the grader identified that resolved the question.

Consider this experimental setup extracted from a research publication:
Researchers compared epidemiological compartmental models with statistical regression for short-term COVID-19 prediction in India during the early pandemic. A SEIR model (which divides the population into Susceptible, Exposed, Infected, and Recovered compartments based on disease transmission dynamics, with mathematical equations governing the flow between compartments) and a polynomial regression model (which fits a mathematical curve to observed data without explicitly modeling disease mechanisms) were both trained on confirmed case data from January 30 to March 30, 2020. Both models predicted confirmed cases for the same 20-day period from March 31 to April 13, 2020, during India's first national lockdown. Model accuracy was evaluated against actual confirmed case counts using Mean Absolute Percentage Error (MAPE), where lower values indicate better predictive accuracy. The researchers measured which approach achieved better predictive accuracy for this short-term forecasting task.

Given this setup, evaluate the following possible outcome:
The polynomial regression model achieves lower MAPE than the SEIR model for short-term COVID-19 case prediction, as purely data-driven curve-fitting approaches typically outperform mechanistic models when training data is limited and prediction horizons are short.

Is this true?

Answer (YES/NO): YES